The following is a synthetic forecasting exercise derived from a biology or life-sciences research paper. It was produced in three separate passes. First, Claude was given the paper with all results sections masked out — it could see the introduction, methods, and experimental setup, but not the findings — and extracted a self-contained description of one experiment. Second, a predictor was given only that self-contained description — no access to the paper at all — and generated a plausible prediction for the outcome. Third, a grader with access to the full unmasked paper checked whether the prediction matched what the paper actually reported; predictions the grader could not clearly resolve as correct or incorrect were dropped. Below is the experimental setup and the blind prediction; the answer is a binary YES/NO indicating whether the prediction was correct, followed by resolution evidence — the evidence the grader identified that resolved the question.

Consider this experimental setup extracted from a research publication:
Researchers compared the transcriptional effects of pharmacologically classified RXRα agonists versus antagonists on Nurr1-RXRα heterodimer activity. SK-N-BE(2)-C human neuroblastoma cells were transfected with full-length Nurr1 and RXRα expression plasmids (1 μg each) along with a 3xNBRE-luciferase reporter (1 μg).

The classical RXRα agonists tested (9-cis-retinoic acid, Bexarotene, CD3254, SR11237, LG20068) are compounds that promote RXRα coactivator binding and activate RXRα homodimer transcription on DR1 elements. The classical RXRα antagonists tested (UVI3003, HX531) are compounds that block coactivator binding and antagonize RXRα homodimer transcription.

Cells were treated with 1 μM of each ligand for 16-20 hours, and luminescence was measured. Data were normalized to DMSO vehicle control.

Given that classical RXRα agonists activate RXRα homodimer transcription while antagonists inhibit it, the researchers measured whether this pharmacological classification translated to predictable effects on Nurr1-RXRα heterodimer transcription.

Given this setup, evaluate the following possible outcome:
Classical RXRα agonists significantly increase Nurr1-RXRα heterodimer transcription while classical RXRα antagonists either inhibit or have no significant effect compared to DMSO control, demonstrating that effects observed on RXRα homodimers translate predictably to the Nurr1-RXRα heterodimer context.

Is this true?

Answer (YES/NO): NO